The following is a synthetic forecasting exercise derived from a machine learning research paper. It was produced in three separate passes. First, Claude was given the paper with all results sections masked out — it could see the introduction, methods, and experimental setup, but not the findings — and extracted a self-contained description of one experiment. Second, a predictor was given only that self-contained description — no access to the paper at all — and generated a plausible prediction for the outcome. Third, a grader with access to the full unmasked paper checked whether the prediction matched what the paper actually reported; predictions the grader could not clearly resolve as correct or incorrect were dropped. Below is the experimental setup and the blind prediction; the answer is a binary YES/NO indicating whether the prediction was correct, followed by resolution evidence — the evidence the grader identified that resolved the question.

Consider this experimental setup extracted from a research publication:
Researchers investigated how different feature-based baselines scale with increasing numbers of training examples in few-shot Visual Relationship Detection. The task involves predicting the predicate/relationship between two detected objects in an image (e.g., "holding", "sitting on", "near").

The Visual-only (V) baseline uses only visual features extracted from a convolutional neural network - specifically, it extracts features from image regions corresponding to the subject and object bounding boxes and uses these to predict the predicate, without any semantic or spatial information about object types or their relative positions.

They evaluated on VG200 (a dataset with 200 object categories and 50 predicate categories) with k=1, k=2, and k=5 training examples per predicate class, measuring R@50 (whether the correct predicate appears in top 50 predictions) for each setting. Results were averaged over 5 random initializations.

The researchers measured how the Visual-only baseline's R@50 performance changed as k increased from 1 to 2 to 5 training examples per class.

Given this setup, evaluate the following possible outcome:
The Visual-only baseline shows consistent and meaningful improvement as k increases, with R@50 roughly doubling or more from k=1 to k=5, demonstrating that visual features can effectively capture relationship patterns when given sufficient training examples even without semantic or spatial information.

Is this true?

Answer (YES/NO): NO